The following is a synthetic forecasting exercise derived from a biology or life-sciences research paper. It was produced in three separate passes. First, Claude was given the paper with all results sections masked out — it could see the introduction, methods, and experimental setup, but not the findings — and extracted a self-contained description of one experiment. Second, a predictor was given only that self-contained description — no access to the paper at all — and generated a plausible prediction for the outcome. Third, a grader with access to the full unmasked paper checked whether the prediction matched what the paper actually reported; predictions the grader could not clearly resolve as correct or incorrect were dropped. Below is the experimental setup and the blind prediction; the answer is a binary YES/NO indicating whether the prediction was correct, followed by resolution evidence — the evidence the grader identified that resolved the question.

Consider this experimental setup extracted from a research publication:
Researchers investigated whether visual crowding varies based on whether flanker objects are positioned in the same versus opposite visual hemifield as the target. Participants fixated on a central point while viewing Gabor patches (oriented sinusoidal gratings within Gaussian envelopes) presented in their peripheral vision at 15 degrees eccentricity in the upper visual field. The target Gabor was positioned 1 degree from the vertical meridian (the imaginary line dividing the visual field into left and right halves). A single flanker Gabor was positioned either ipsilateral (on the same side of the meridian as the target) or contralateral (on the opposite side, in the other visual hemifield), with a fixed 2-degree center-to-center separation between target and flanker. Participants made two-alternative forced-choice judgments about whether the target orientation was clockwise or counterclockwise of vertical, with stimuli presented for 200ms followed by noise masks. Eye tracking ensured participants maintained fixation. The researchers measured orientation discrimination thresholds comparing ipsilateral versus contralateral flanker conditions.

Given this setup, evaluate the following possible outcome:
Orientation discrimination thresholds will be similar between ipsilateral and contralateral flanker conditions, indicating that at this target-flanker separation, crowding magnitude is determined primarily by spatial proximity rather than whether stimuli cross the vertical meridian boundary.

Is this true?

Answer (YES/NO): YES